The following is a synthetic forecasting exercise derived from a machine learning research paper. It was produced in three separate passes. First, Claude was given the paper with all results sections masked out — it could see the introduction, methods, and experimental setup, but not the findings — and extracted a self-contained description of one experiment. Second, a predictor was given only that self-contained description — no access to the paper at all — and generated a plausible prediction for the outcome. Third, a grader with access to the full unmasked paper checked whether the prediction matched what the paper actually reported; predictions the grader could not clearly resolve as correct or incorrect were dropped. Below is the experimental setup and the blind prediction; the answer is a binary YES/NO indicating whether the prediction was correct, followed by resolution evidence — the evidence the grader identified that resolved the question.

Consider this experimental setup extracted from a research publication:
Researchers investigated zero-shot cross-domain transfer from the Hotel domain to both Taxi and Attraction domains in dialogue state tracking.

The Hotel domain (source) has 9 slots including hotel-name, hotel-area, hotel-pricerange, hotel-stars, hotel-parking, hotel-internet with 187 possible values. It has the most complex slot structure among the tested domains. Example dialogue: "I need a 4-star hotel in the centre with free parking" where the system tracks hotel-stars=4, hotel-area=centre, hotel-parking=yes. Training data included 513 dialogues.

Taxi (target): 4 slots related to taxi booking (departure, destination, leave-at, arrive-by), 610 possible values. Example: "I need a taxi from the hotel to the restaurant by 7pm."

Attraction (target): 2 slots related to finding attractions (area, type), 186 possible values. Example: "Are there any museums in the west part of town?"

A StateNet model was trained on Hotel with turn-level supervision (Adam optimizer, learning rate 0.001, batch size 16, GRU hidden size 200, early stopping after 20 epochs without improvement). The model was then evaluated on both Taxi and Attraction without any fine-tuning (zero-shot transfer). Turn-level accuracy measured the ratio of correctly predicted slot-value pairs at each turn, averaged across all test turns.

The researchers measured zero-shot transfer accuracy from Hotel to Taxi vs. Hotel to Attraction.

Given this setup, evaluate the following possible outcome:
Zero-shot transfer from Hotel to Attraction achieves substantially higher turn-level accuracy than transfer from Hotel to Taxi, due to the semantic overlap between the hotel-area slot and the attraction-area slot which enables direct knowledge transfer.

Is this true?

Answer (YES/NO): YES